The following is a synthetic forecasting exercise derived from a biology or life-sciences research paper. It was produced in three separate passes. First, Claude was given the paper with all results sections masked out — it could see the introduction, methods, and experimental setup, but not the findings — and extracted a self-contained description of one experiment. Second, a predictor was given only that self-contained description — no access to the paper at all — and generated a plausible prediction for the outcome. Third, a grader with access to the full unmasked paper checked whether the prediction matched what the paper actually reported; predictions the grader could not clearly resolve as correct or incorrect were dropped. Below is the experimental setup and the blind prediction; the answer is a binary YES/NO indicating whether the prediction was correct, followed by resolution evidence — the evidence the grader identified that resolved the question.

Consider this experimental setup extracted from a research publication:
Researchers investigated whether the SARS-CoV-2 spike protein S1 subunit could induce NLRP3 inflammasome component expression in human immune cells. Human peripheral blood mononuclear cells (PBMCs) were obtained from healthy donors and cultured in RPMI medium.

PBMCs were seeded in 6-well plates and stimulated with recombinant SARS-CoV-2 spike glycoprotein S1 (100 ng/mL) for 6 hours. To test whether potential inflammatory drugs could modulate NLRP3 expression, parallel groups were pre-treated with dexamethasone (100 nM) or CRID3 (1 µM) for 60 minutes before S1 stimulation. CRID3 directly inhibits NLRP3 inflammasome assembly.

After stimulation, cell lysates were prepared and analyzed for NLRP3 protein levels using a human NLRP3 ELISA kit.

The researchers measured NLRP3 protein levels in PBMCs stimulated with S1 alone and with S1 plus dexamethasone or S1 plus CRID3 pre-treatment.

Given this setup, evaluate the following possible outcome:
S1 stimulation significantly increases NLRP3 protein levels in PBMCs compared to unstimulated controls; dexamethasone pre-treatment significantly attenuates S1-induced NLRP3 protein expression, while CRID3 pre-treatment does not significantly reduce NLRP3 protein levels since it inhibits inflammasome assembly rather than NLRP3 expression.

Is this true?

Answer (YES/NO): NO